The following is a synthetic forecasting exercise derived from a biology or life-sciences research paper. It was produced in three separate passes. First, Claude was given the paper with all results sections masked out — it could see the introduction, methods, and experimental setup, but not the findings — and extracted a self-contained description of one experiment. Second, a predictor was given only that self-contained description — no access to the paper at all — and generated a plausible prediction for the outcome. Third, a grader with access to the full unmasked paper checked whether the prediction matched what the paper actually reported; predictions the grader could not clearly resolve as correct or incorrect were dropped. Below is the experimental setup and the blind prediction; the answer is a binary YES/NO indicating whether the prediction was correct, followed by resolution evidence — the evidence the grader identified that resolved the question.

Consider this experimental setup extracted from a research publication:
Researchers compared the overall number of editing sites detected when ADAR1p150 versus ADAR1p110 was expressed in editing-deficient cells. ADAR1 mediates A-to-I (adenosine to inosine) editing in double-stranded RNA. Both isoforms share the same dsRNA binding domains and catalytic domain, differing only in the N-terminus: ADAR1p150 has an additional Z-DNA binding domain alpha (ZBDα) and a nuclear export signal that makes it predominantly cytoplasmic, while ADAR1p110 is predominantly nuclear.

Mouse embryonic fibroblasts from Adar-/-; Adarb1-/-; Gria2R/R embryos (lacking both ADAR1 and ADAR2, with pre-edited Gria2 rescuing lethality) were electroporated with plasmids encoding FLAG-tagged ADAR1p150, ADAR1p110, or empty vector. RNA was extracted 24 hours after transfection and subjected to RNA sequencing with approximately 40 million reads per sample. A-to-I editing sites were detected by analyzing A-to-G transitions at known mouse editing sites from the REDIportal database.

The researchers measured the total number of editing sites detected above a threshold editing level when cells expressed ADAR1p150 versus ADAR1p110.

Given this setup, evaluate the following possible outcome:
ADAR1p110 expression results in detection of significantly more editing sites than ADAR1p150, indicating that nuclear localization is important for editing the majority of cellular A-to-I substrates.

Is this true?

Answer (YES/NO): NO